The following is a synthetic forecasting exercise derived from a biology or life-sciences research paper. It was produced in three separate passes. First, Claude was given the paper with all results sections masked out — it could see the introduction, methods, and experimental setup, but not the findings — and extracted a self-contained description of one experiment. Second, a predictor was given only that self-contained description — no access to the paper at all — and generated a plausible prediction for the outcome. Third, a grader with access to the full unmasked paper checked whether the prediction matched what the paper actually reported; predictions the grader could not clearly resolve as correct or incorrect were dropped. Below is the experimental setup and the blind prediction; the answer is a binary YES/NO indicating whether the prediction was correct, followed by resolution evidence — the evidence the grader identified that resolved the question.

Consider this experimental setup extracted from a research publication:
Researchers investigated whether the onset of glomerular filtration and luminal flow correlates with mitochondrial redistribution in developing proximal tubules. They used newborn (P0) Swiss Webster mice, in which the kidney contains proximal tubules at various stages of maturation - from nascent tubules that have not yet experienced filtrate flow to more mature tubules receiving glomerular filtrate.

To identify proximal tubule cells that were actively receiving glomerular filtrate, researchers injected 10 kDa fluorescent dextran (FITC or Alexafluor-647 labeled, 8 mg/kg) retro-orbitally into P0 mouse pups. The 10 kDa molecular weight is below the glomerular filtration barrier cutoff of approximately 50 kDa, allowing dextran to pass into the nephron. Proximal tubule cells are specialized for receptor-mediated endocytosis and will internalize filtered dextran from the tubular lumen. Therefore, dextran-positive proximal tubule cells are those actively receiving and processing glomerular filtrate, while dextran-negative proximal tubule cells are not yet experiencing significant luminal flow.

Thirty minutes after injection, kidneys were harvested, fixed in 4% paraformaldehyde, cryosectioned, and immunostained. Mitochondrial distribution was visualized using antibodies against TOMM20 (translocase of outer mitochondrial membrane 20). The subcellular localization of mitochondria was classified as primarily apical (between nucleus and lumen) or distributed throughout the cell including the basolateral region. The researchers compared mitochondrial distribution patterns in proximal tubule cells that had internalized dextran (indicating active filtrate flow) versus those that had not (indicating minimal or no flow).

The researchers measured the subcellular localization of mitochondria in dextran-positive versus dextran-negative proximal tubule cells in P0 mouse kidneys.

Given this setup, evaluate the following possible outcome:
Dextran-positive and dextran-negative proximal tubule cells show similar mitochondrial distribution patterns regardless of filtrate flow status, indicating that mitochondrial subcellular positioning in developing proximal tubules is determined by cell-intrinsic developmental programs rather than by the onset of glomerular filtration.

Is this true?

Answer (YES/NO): NO